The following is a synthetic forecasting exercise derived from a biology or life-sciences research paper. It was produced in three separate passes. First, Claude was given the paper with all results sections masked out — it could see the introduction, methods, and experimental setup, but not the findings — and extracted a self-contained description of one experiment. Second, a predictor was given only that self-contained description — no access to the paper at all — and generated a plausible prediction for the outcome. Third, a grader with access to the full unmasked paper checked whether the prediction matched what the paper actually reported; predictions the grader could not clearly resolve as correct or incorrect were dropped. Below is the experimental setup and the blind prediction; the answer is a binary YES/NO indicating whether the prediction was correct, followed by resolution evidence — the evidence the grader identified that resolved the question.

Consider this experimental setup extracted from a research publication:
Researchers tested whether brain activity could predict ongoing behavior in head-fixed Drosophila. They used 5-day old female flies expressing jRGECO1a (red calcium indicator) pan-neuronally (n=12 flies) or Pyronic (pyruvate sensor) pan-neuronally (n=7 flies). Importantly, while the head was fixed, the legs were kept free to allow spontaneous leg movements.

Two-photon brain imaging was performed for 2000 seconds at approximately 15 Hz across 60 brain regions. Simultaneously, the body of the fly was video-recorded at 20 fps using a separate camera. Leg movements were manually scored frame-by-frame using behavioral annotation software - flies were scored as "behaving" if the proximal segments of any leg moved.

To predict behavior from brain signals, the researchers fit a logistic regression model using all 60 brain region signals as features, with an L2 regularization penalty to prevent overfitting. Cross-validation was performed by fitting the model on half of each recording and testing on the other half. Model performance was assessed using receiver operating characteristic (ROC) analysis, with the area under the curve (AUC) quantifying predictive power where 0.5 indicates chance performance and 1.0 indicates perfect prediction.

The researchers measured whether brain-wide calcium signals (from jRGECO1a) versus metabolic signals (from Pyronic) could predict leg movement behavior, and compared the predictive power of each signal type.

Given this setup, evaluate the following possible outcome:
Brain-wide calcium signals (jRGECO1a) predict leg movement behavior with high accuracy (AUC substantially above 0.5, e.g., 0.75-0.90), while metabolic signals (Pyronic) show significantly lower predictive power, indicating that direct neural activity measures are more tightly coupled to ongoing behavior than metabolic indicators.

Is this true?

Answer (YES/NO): YES